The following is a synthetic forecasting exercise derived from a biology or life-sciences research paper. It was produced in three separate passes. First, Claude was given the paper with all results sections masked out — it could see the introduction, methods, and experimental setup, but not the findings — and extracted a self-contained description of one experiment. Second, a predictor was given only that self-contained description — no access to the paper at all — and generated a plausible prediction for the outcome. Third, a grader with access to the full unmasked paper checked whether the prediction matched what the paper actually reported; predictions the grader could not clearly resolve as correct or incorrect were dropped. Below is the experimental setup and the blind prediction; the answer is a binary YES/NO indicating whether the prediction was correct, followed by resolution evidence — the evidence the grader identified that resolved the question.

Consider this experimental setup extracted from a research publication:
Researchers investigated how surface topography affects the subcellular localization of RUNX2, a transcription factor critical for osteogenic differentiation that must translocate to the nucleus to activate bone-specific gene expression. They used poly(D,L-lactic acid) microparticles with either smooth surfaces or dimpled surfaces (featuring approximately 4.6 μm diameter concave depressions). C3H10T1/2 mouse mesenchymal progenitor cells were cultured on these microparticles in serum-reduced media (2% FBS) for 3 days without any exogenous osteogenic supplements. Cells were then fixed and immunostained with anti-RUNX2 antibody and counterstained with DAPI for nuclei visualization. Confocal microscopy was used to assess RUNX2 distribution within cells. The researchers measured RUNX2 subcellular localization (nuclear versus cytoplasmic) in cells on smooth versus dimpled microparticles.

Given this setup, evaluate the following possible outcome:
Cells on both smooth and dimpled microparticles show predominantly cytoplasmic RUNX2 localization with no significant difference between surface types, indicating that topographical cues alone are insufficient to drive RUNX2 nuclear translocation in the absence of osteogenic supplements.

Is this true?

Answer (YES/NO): NO